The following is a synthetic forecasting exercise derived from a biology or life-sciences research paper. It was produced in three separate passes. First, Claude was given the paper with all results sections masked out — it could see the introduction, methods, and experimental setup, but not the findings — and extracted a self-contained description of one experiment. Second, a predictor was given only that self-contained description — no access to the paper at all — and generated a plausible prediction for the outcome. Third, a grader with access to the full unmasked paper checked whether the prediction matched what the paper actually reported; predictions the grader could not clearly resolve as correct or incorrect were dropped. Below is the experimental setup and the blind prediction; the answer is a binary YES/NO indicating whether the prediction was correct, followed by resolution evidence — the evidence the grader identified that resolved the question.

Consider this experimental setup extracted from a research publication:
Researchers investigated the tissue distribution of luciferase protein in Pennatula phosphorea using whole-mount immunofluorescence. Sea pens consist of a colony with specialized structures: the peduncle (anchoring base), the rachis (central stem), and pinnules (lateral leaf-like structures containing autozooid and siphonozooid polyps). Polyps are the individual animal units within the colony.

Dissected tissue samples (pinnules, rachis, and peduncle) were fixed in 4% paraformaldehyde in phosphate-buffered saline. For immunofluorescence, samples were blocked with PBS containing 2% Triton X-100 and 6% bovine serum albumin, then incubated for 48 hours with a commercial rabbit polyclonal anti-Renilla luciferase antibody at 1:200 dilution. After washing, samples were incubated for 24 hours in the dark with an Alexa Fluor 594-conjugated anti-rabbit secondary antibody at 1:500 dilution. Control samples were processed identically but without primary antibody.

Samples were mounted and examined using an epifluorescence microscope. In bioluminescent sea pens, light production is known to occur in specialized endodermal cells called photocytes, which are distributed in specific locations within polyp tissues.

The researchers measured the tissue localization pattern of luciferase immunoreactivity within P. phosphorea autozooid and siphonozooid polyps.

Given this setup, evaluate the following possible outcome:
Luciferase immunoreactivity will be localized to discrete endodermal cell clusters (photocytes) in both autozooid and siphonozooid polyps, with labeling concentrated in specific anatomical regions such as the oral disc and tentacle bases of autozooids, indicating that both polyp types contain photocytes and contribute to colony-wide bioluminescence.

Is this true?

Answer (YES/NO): YES